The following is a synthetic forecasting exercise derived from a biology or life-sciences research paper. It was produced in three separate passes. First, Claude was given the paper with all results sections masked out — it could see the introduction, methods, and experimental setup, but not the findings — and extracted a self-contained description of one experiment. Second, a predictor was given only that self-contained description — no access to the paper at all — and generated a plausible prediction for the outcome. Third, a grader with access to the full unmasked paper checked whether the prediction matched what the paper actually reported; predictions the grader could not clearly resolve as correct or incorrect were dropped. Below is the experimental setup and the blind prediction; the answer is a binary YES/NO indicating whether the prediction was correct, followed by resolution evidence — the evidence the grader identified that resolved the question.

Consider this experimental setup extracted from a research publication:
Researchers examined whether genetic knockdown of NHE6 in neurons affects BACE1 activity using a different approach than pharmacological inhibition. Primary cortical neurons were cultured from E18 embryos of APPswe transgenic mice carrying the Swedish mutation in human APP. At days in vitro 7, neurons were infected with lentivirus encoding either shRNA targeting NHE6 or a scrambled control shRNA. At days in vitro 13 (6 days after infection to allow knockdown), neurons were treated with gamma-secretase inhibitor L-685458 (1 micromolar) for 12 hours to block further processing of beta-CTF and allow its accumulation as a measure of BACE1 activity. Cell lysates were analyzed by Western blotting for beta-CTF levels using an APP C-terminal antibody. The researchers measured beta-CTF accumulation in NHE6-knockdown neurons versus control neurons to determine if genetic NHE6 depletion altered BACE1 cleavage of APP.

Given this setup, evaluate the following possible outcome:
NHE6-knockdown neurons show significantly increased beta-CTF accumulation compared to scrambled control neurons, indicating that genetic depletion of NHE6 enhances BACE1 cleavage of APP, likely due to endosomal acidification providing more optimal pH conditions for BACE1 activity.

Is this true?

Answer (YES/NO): NO